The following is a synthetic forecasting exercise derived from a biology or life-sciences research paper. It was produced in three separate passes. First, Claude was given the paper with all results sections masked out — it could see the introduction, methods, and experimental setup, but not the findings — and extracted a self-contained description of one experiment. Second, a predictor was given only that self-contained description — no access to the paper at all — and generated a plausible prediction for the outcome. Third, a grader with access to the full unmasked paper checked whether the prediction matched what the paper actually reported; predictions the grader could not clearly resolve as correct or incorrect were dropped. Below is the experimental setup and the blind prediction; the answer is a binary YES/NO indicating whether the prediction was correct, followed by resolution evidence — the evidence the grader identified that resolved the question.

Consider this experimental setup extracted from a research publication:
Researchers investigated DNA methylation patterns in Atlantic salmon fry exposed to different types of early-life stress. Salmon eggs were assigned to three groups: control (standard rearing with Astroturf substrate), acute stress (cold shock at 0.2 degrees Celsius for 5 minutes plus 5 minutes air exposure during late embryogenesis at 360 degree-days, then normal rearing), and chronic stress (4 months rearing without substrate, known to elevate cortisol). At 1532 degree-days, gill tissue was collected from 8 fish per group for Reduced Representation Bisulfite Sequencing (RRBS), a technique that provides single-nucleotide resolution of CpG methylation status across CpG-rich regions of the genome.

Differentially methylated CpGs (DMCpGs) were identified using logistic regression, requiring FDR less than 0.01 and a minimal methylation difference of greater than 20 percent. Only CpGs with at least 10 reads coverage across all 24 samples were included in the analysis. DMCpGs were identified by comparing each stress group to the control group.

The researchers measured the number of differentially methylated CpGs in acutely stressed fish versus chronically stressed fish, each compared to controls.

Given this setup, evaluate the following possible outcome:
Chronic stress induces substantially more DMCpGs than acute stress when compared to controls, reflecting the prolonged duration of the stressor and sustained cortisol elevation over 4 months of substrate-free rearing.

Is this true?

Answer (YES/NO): NO